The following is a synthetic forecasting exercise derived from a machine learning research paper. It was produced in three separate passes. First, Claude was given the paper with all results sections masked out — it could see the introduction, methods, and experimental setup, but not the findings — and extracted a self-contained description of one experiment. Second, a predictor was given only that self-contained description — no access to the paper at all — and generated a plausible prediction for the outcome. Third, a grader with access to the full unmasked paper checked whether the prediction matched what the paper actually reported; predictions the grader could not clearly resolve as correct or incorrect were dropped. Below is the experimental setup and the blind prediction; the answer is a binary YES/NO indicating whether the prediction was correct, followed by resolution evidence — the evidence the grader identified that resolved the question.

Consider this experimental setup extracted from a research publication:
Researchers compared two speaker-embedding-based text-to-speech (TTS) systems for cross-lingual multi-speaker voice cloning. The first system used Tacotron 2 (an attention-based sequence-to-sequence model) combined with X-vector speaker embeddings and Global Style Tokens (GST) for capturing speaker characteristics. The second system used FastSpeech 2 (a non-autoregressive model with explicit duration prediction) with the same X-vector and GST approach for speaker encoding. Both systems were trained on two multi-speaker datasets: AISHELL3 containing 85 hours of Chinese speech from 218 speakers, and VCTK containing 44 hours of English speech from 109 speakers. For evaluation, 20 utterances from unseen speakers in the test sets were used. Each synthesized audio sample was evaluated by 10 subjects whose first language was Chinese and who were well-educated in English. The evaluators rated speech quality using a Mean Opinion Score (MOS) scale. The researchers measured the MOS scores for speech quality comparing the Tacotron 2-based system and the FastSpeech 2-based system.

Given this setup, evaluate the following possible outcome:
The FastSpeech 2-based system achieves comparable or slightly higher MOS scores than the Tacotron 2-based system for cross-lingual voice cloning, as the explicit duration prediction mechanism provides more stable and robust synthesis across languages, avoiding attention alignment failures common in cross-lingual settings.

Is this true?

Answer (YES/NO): YES